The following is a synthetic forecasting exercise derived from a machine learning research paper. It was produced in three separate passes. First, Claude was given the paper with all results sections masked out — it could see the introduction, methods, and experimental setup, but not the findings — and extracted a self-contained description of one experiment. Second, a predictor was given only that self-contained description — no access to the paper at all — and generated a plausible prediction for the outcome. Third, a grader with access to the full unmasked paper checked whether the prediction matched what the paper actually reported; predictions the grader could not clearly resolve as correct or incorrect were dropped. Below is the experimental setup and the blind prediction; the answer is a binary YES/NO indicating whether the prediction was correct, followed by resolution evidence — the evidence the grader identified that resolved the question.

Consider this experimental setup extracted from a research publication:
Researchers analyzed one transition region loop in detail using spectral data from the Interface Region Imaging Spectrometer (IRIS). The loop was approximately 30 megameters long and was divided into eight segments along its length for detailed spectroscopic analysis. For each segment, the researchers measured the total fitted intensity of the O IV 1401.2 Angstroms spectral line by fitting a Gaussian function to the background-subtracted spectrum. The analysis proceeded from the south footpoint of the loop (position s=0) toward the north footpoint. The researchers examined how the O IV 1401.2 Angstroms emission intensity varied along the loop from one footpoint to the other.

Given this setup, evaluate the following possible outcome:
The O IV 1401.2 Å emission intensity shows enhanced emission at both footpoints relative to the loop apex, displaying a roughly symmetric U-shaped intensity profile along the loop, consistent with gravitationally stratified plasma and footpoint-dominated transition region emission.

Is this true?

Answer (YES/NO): NO